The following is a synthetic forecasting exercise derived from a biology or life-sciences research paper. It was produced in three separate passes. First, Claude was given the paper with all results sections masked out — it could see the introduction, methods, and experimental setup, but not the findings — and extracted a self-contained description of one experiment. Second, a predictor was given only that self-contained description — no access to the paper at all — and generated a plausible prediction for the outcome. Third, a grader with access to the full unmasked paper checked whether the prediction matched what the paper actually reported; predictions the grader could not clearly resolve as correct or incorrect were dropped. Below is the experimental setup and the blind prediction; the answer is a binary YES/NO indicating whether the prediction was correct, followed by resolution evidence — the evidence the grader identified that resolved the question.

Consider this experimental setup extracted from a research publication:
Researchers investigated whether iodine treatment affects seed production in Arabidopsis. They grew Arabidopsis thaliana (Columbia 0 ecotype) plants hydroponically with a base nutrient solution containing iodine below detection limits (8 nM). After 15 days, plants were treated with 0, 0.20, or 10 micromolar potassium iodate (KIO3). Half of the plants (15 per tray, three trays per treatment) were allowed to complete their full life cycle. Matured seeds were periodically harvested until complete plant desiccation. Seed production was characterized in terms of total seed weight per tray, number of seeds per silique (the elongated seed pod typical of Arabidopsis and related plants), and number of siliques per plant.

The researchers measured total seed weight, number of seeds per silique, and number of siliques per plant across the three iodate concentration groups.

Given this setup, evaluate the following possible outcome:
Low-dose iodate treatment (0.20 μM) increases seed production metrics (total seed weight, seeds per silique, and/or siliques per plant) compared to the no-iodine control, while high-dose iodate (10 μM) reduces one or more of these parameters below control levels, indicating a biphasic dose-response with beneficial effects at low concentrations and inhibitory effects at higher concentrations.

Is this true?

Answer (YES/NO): NO